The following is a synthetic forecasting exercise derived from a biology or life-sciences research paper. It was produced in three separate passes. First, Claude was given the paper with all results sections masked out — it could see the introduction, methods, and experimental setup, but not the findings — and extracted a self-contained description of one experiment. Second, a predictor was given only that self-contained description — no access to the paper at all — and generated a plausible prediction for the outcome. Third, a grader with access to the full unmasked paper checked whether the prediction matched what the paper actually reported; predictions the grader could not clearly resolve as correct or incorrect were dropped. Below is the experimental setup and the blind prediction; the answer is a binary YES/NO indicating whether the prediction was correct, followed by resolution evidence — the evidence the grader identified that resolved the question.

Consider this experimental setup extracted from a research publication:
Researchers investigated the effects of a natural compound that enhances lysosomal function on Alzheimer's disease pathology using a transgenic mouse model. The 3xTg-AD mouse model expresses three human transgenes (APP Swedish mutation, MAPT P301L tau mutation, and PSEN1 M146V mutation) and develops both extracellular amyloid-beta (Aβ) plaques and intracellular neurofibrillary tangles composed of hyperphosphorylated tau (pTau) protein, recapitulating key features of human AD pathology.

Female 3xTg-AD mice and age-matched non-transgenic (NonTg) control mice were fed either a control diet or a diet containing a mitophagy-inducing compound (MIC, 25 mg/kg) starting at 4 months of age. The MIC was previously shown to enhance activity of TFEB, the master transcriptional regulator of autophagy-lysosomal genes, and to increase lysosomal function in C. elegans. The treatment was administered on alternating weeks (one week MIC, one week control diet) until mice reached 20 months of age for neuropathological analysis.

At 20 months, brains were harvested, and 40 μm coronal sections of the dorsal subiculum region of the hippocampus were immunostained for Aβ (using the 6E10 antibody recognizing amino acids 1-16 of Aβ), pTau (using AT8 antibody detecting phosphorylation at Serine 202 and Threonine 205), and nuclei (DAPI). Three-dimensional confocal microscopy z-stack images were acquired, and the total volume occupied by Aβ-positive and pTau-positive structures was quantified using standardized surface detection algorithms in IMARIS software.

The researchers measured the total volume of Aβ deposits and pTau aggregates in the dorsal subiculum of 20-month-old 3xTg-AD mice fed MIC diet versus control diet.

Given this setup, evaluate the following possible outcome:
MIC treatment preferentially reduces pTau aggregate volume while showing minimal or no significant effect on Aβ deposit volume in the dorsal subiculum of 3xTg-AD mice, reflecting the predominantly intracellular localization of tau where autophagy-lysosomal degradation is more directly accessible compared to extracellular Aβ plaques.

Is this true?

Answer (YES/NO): YES